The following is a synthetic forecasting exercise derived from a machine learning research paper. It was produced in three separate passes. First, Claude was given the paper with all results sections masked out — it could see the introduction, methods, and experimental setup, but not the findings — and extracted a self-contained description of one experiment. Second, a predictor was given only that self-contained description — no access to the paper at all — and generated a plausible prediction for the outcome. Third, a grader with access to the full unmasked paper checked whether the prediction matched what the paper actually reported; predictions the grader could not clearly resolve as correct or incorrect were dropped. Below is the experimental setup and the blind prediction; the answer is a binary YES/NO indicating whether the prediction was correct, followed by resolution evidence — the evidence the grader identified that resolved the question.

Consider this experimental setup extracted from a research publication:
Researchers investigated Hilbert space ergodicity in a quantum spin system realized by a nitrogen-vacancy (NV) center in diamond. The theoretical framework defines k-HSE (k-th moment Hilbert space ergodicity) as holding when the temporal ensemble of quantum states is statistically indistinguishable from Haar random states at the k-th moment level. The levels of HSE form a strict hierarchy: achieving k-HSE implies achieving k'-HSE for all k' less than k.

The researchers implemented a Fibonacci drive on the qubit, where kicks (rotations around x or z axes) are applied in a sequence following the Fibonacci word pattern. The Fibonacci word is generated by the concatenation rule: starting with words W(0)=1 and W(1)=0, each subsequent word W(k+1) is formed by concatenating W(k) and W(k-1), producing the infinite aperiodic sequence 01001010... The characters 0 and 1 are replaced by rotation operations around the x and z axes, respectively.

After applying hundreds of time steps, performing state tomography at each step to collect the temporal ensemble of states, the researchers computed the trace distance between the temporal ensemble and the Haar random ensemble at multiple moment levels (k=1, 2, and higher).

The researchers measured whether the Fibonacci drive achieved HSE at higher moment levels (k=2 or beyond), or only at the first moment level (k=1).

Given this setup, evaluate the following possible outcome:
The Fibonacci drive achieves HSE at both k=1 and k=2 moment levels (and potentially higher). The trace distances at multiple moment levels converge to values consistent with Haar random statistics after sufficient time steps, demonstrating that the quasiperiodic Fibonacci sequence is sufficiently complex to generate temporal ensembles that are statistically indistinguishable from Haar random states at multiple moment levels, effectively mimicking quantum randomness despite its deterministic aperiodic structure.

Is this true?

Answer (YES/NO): YES